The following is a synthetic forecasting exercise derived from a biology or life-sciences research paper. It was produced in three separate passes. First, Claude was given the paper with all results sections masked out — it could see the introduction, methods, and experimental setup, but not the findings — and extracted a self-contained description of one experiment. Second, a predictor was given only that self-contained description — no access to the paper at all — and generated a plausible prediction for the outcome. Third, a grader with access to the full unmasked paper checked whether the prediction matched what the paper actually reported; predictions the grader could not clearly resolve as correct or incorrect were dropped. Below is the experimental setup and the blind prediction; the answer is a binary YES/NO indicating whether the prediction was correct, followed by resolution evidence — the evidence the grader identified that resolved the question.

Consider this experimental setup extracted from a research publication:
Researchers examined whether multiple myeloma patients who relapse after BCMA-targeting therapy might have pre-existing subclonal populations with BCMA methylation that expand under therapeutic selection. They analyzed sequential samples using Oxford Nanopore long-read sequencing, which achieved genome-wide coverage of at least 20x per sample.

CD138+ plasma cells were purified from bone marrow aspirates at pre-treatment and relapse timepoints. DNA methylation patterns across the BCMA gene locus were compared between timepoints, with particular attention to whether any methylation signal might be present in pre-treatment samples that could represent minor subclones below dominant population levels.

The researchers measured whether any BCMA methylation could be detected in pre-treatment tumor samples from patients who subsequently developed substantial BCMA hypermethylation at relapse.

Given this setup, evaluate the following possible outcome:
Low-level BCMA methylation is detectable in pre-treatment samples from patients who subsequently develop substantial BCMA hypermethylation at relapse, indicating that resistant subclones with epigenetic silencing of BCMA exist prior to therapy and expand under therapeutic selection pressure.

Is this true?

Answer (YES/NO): NO